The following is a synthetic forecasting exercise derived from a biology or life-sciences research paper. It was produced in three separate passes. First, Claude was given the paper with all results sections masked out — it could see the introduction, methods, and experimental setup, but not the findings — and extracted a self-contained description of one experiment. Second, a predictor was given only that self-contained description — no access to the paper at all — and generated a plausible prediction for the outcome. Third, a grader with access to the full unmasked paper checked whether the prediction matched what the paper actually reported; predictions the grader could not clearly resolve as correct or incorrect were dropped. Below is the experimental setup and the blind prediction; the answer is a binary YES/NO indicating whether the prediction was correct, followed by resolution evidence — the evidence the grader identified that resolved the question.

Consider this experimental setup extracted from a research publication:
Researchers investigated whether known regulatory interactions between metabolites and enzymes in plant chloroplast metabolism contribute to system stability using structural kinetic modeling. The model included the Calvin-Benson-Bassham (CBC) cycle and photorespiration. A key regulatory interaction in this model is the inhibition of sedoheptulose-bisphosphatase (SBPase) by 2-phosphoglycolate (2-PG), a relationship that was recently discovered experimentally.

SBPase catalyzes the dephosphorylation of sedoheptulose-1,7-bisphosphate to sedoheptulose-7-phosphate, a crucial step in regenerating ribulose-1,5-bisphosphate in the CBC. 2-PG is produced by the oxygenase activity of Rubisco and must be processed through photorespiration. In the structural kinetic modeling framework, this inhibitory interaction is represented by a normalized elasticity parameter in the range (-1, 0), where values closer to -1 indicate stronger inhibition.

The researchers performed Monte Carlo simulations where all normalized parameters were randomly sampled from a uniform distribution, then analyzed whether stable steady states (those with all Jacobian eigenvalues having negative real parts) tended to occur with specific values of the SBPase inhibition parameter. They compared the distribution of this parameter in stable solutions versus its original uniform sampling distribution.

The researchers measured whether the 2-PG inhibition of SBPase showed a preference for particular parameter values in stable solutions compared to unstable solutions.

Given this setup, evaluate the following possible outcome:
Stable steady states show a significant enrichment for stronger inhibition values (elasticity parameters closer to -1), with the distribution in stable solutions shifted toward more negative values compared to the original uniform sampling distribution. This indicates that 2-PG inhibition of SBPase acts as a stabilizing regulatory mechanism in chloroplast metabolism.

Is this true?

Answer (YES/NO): YES